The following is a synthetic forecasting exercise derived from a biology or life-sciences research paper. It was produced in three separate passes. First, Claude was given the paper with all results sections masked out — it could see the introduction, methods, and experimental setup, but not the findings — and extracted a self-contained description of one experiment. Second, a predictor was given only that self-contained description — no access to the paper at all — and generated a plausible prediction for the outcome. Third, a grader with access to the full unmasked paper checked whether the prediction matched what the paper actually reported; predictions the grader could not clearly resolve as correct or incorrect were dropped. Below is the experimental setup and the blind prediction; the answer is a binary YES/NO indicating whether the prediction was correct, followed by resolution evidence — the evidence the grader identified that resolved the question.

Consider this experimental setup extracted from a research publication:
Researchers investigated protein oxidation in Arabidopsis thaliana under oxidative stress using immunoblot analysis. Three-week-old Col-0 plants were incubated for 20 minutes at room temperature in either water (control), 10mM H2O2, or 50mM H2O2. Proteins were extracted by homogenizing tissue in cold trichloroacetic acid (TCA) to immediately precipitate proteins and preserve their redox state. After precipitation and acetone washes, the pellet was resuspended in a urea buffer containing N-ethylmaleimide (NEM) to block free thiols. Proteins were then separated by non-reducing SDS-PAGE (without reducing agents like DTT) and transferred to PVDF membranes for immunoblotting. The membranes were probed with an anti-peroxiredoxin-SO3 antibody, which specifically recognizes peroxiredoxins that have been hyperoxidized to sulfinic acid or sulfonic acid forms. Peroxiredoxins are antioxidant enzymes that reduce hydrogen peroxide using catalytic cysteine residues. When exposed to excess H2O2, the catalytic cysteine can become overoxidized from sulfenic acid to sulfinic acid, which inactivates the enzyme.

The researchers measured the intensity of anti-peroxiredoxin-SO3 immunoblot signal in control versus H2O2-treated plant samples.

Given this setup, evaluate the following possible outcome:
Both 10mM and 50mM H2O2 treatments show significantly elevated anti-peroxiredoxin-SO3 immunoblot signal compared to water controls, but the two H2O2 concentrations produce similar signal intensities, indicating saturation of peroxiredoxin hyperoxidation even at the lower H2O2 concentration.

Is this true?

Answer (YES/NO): NO